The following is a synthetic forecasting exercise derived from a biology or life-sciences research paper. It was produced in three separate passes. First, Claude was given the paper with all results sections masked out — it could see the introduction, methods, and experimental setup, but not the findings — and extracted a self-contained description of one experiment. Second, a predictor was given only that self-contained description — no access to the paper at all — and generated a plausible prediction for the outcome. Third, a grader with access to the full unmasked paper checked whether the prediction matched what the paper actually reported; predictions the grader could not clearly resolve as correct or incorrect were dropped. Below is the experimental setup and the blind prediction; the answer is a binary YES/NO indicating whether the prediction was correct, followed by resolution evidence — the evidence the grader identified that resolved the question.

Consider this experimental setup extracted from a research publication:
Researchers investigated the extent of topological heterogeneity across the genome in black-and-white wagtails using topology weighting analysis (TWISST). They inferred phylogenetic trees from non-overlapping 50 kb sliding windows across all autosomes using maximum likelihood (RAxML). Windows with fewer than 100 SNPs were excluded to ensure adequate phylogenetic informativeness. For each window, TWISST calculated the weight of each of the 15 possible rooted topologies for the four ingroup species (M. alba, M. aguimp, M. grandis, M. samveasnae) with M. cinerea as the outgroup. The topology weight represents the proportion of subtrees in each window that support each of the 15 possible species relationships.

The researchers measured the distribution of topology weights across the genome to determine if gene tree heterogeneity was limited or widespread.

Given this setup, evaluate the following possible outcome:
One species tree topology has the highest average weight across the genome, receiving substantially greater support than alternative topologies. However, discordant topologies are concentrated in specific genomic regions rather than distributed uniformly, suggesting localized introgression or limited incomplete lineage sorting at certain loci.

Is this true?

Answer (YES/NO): NO